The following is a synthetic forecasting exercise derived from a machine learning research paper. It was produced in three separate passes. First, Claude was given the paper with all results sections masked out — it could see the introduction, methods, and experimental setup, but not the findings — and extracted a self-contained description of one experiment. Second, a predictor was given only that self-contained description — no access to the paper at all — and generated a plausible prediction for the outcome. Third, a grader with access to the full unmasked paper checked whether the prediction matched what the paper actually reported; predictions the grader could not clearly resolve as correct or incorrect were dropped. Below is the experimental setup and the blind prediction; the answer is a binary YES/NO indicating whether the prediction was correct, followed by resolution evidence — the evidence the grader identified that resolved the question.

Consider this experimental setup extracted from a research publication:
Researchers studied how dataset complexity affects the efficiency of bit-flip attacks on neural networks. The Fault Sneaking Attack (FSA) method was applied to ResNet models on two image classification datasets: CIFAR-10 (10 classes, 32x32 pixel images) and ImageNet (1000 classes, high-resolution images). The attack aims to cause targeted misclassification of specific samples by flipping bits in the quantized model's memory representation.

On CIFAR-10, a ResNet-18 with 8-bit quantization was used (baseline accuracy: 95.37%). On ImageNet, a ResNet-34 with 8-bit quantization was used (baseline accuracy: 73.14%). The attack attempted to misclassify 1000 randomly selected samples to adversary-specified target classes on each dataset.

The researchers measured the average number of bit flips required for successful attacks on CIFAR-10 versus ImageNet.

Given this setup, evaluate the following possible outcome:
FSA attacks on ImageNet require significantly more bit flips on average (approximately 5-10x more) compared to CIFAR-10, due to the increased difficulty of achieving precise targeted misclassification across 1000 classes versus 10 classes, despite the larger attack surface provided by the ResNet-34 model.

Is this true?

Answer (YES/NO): NO